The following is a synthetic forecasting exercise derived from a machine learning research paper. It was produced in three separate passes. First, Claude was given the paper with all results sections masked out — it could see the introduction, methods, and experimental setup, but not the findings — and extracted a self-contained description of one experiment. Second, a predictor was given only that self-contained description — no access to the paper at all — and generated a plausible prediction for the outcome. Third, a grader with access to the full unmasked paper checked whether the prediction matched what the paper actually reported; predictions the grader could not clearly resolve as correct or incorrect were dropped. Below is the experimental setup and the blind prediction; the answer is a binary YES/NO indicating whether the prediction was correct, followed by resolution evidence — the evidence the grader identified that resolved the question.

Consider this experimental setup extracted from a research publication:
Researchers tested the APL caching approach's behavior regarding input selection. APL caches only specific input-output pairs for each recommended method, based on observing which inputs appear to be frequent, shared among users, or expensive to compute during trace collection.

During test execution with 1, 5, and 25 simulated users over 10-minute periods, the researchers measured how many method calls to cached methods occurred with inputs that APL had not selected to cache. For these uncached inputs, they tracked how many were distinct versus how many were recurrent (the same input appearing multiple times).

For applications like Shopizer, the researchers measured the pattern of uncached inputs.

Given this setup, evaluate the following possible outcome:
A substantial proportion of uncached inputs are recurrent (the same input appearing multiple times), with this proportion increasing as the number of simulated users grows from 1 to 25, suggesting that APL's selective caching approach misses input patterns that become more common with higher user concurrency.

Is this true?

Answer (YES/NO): NO